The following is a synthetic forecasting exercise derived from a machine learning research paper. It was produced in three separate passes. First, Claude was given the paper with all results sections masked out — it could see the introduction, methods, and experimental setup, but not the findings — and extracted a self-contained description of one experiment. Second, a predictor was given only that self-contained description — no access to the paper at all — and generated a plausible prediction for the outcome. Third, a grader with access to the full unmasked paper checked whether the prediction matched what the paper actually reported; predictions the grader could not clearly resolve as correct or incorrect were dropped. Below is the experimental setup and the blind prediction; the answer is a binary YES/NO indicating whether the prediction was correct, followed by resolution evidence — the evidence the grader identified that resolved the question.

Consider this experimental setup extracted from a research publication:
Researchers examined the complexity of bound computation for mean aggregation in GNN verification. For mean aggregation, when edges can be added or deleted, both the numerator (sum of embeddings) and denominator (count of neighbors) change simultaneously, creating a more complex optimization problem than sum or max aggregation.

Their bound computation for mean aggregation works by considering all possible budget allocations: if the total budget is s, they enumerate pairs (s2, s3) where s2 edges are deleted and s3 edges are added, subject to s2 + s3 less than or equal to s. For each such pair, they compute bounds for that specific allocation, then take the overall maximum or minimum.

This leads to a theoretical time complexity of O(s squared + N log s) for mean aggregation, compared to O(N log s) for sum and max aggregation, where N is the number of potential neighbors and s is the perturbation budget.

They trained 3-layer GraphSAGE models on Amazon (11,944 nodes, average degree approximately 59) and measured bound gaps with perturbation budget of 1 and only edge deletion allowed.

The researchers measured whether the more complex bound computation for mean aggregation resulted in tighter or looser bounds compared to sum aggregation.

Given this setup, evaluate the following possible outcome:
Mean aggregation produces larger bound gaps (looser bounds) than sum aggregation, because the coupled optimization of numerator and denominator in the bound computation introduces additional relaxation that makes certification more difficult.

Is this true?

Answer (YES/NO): NO